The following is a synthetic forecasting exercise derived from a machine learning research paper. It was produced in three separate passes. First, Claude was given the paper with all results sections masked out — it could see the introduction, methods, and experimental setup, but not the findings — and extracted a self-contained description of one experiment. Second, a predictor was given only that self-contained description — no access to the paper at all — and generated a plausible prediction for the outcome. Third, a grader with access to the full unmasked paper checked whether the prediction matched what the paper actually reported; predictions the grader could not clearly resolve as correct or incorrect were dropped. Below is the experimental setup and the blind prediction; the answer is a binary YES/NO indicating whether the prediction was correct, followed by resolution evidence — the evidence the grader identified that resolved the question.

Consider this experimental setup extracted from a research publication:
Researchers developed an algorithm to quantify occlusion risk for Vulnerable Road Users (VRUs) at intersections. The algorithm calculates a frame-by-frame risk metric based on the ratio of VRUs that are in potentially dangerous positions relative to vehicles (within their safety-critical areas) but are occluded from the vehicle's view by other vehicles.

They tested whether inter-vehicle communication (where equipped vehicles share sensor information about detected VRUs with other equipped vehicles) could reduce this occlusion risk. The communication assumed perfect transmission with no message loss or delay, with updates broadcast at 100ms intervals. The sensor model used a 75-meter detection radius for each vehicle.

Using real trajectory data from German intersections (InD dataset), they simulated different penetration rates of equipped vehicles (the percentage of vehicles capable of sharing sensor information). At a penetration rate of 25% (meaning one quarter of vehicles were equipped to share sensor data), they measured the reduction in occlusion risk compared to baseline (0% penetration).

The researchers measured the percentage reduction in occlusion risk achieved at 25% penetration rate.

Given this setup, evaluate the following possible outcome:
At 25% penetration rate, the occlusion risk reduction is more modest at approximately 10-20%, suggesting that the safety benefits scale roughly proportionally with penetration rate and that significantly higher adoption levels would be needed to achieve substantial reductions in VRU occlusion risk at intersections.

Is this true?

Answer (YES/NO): NO